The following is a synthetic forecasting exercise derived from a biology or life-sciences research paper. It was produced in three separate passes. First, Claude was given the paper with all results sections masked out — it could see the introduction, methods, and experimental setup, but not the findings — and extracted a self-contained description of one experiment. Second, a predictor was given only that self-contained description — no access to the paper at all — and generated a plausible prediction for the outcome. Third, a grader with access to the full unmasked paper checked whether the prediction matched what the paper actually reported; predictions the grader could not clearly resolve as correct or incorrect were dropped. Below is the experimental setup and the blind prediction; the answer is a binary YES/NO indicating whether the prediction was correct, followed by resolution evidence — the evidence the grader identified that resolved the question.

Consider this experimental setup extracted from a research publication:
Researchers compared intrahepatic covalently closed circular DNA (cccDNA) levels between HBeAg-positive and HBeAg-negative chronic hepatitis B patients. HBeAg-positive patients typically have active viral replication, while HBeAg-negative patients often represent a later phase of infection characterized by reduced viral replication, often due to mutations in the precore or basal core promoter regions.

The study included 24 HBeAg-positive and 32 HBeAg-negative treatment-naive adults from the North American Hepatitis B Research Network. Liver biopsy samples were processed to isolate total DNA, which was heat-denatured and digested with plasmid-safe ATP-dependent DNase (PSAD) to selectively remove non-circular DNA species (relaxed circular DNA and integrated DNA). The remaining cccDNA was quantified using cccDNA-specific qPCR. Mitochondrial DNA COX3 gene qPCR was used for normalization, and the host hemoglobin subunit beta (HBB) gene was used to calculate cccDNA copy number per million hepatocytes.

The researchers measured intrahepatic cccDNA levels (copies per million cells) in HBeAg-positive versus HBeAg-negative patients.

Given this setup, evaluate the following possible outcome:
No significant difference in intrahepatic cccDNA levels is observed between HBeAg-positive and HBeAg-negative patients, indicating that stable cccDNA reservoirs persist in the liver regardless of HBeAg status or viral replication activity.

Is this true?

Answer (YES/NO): NO